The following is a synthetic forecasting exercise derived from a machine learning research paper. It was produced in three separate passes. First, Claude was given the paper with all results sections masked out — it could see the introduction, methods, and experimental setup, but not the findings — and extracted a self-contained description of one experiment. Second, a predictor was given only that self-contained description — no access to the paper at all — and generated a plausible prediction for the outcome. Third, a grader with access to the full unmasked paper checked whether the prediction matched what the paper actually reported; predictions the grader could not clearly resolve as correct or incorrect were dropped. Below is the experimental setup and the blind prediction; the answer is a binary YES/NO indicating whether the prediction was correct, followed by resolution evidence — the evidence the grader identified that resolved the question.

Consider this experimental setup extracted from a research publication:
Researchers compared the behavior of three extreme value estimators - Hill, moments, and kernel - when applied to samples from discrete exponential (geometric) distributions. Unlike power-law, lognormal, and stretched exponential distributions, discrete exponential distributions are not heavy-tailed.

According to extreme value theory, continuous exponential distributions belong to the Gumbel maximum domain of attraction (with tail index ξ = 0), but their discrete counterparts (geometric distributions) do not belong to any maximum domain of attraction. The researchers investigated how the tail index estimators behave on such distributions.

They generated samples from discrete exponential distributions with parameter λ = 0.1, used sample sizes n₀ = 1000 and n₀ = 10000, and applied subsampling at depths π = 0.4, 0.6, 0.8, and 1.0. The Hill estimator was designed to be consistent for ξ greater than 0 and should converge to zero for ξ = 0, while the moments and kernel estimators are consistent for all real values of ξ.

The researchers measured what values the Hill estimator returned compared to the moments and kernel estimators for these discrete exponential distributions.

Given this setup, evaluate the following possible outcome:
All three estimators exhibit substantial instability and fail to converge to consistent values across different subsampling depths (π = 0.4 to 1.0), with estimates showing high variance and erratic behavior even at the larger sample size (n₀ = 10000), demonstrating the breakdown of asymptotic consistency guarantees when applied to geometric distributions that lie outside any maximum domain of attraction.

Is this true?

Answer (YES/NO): NO